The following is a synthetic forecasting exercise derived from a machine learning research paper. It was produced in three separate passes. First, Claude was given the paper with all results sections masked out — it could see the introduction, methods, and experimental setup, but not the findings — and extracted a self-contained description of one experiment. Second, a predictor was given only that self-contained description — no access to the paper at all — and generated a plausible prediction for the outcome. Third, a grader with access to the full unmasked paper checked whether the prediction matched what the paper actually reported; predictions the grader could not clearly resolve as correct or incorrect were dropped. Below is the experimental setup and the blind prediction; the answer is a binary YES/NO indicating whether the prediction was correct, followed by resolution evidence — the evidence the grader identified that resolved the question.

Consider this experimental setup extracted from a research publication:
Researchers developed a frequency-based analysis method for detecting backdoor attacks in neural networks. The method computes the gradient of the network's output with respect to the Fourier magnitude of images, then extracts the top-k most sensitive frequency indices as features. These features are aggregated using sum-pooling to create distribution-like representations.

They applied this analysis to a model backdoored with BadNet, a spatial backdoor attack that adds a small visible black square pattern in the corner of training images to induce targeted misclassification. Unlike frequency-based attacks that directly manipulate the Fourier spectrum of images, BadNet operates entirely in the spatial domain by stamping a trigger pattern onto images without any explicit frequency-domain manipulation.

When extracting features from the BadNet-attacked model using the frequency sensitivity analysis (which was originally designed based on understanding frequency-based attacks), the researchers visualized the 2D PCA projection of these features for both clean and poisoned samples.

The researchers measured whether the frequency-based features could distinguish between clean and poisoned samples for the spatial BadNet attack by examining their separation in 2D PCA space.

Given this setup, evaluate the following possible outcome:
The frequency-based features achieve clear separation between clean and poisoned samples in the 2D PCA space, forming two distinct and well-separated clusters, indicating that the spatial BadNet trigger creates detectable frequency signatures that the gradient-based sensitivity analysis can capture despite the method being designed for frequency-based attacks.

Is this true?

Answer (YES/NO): YES